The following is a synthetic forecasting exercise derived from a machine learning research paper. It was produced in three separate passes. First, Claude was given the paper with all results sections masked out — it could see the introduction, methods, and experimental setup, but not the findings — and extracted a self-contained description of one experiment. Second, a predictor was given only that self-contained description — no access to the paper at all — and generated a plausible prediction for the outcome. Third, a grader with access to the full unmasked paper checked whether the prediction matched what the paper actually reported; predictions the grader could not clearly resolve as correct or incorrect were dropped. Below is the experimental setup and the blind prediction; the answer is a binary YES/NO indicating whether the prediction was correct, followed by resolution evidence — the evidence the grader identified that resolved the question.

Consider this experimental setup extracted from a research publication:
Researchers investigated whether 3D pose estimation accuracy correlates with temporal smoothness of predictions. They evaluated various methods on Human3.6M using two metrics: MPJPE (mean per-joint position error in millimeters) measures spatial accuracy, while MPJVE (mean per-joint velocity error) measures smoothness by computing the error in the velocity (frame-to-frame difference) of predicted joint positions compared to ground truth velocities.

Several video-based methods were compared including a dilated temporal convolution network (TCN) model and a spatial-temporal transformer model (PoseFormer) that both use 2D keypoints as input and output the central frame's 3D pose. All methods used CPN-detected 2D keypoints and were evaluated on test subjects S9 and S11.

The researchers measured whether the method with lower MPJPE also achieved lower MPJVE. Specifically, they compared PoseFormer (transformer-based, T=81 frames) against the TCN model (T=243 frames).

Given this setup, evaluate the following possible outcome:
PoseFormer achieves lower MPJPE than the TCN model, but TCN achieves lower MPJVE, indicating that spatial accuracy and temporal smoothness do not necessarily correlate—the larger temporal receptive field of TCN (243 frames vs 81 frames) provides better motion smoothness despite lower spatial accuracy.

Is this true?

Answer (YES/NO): YES